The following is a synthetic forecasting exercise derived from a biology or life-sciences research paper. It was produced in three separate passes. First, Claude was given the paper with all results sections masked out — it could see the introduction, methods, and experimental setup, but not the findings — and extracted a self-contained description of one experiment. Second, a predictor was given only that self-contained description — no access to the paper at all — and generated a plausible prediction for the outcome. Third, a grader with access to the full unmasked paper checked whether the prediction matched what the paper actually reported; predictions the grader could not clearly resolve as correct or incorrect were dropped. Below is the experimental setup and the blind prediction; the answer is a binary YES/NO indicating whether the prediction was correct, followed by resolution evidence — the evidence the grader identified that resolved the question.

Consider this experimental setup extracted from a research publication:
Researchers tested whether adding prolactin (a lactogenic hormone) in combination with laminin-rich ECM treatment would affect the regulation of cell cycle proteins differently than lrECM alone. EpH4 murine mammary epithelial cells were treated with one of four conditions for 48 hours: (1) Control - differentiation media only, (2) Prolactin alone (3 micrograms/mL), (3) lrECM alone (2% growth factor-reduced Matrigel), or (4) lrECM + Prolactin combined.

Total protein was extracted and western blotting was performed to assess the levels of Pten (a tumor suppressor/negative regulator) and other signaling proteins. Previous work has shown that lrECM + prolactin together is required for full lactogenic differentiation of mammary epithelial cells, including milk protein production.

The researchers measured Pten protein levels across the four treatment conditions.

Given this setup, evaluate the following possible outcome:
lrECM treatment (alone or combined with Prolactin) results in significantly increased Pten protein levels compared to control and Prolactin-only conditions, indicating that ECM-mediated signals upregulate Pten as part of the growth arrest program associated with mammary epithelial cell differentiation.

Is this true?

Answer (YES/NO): YES